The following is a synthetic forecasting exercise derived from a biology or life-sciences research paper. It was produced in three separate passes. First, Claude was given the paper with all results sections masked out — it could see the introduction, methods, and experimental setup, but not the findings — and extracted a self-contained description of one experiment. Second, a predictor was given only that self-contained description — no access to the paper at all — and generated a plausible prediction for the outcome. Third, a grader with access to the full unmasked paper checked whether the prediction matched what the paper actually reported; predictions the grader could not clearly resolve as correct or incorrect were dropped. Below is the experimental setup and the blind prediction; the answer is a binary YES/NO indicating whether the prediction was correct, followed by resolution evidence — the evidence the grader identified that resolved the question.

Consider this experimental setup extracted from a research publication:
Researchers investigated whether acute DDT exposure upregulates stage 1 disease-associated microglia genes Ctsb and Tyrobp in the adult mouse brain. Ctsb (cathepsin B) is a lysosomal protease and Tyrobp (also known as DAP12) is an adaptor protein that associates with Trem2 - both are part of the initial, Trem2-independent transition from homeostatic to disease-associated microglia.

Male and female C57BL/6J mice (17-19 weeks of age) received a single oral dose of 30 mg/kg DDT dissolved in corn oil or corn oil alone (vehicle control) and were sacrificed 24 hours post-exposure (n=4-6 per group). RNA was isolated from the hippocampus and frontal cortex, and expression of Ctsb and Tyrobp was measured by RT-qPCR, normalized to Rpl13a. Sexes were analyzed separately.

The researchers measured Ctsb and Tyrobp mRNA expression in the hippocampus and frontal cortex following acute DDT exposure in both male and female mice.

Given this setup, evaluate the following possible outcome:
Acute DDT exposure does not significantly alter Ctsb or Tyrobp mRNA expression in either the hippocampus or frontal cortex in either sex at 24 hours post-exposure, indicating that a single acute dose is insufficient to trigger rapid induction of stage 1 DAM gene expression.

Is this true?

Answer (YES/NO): NO